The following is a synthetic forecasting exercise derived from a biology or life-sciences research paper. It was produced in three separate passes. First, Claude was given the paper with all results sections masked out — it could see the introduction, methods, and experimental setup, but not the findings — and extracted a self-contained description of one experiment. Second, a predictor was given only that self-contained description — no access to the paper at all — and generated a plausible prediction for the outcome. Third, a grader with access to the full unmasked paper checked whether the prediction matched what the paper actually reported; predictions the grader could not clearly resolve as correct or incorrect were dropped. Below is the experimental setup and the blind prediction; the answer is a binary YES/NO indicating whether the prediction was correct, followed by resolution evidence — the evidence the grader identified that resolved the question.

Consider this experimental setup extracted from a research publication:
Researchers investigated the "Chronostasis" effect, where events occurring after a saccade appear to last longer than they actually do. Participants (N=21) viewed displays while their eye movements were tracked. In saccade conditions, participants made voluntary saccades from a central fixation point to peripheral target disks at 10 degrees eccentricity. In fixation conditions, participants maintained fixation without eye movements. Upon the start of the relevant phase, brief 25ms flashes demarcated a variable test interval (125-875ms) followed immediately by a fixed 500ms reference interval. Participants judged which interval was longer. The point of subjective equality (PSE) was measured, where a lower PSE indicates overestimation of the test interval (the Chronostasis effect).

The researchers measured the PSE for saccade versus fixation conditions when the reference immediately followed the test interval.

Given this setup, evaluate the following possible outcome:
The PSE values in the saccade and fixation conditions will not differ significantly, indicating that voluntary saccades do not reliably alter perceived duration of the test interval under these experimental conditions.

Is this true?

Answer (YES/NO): NO